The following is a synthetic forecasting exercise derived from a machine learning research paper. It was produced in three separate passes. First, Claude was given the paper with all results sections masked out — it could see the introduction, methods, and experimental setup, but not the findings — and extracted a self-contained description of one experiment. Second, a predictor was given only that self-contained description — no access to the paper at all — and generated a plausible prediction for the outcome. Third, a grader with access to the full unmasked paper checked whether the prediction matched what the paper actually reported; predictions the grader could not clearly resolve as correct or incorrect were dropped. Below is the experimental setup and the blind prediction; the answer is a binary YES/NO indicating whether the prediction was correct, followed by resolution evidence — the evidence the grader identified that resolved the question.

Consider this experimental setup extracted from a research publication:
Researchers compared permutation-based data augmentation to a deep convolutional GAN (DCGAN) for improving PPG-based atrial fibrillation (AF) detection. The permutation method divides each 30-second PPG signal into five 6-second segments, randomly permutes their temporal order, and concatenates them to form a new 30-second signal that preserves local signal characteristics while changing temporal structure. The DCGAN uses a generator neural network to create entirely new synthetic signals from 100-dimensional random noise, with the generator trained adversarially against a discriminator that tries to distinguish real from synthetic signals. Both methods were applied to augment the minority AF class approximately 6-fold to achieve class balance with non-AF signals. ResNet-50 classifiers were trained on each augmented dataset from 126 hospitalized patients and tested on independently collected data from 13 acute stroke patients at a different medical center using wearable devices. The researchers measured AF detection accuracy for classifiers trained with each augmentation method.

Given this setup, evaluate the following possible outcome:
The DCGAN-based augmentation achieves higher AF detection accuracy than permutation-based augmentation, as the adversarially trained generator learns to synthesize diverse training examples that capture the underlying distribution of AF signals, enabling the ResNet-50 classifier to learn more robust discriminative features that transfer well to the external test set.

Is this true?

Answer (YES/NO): NO